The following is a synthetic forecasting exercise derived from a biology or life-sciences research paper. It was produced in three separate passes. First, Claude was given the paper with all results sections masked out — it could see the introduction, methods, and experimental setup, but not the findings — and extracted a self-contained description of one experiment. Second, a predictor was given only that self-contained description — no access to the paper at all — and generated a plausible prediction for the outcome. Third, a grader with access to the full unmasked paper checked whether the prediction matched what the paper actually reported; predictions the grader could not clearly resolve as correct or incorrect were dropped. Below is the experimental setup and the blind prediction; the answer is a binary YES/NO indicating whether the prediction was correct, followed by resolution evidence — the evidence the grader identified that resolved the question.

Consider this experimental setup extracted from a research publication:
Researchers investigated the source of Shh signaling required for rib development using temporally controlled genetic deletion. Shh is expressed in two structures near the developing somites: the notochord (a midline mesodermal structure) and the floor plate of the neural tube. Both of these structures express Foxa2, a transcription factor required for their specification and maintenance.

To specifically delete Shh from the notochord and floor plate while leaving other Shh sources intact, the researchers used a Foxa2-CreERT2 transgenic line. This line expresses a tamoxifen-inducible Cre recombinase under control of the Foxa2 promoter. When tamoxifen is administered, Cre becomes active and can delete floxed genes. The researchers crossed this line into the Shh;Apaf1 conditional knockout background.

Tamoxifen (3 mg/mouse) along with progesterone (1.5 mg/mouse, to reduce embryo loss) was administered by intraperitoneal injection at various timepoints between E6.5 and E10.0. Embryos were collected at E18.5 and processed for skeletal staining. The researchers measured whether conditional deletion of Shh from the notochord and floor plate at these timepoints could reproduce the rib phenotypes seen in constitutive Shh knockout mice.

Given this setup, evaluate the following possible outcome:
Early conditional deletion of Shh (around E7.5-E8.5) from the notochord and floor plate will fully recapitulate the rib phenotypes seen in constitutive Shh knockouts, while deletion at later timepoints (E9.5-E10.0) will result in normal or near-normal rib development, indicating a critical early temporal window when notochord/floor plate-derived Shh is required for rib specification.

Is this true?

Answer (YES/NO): NO